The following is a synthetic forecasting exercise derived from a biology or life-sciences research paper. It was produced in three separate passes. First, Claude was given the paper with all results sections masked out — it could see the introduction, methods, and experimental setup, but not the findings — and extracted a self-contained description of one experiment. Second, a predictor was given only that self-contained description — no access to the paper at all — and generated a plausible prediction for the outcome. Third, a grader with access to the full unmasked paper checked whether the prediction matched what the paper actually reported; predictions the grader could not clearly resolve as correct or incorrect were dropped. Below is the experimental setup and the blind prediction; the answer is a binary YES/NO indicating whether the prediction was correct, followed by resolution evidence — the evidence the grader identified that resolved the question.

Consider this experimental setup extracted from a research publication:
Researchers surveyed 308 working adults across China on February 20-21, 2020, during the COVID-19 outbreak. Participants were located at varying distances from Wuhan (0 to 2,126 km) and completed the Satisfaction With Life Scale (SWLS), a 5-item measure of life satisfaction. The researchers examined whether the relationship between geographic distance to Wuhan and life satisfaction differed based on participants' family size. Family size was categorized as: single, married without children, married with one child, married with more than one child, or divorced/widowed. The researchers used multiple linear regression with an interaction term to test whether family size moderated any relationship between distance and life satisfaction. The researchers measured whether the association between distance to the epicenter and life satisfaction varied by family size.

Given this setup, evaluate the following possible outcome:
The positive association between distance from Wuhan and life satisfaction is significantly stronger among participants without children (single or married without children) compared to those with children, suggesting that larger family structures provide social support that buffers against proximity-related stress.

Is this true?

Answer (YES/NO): NO